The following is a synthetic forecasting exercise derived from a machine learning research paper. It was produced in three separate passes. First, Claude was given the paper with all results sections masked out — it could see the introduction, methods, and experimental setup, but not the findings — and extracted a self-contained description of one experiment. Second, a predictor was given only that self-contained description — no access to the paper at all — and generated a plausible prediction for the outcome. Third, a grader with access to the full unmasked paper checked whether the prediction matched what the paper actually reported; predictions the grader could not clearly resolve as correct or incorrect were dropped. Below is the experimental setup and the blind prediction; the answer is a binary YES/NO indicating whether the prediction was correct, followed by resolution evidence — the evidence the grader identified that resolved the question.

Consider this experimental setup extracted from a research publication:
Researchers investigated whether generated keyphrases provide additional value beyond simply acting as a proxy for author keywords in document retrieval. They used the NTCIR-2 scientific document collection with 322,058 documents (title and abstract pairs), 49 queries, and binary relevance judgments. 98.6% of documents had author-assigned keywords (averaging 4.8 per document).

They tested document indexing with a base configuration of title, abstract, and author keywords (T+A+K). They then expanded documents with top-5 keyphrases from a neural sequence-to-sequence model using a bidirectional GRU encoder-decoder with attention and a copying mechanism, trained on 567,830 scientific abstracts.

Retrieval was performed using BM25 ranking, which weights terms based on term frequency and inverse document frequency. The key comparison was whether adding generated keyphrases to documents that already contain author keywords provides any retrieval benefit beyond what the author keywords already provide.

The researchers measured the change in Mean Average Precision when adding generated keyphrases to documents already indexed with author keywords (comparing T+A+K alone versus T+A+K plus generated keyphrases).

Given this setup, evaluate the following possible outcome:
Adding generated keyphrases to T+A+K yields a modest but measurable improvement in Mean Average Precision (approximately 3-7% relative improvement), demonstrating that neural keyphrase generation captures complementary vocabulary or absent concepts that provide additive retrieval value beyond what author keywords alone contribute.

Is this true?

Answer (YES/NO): NO